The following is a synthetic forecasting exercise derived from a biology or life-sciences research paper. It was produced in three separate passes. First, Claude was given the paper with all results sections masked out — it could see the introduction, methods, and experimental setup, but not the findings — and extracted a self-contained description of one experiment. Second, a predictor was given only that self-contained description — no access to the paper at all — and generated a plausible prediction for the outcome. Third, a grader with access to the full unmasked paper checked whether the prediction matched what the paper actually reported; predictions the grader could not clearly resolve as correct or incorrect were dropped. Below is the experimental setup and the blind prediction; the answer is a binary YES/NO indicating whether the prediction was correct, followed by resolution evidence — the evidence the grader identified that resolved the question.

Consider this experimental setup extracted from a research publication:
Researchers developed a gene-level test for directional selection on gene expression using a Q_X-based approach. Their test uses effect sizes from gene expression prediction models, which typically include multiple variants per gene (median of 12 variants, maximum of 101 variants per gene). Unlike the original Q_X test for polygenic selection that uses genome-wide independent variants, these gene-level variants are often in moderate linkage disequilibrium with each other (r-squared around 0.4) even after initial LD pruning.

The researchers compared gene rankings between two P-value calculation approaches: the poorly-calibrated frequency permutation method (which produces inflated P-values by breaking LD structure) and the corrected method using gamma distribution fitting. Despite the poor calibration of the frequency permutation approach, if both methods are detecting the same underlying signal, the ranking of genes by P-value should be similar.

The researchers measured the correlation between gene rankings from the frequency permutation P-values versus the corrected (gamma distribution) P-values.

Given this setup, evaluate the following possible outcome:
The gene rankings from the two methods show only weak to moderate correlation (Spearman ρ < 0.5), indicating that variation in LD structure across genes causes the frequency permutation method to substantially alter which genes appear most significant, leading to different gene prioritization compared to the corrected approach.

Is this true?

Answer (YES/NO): NO